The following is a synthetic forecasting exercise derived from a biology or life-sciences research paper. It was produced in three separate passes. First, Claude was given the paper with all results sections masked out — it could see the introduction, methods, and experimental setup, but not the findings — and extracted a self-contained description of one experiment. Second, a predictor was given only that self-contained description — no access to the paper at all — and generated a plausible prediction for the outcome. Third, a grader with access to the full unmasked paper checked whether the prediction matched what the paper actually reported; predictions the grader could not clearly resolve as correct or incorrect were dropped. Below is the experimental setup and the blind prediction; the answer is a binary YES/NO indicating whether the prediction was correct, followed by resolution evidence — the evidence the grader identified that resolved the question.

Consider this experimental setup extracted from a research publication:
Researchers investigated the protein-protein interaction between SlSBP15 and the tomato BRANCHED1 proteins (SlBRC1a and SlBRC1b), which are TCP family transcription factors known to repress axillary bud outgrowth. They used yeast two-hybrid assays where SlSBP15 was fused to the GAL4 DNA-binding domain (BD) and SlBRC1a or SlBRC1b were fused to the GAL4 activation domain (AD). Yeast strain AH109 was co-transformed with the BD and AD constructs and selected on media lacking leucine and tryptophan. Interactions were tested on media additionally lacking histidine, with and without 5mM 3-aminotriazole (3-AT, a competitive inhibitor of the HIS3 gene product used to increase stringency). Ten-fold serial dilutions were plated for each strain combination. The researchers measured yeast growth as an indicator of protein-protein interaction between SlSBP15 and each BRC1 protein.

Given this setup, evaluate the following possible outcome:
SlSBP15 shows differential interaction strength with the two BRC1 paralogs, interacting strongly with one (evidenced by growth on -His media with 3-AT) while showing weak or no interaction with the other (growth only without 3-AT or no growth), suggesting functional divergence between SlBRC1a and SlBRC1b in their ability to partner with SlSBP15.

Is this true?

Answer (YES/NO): YES